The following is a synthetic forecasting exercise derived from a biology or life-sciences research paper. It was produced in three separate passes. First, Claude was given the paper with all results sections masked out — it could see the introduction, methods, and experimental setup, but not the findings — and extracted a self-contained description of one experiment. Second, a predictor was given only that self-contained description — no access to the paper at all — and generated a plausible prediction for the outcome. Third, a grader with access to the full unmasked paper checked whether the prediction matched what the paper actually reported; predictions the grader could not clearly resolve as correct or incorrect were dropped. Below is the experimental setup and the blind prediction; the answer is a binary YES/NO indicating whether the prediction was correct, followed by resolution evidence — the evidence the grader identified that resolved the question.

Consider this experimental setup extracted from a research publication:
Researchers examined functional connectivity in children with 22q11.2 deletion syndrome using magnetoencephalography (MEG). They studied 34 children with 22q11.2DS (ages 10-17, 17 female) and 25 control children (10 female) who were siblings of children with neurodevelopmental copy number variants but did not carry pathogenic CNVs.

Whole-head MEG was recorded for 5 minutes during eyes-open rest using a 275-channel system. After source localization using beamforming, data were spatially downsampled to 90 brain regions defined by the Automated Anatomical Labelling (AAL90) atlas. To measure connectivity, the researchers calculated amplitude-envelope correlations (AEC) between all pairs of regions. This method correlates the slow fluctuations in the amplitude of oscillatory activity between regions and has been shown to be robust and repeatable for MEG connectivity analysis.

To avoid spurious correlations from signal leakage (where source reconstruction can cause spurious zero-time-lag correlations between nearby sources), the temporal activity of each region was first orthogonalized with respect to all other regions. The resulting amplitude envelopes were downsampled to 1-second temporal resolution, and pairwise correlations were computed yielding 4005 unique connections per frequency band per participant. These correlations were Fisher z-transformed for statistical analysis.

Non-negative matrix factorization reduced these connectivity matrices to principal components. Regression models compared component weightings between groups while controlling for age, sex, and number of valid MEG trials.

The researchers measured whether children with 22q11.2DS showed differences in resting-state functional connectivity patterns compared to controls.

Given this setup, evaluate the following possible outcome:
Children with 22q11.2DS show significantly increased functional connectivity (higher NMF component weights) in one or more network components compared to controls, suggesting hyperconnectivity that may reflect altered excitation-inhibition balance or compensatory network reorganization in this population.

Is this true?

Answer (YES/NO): YES